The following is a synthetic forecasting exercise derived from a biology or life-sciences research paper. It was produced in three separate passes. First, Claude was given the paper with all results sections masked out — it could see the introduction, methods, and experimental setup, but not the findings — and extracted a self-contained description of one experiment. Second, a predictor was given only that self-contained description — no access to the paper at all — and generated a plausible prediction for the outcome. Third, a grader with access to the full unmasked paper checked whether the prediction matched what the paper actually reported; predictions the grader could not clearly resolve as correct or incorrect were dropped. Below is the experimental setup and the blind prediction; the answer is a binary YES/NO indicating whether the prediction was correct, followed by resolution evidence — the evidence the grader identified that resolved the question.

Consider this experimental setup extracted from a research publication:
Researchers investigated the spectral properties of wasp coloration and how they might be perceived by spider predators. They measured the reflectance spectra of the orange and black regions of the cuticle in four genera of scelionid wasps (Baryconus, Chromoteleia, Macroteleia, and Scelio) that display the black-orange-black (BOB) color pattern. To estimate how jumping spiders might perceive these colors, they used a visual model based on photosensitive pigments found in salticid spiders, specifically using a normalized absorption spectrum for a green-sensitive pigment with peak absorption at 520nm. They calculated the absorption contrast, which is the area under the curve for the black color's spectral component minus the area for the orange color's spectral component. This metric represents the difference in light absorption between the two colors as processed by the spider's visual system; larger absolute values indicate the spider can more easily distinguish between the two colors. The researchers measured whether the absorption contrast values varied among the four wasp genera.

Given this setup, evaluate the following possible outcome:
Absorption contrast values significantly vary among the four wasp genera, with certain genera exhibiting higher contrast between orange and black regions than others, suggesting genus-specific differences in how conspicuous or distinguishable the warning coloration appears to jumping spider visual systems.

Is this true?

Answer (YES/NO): YES